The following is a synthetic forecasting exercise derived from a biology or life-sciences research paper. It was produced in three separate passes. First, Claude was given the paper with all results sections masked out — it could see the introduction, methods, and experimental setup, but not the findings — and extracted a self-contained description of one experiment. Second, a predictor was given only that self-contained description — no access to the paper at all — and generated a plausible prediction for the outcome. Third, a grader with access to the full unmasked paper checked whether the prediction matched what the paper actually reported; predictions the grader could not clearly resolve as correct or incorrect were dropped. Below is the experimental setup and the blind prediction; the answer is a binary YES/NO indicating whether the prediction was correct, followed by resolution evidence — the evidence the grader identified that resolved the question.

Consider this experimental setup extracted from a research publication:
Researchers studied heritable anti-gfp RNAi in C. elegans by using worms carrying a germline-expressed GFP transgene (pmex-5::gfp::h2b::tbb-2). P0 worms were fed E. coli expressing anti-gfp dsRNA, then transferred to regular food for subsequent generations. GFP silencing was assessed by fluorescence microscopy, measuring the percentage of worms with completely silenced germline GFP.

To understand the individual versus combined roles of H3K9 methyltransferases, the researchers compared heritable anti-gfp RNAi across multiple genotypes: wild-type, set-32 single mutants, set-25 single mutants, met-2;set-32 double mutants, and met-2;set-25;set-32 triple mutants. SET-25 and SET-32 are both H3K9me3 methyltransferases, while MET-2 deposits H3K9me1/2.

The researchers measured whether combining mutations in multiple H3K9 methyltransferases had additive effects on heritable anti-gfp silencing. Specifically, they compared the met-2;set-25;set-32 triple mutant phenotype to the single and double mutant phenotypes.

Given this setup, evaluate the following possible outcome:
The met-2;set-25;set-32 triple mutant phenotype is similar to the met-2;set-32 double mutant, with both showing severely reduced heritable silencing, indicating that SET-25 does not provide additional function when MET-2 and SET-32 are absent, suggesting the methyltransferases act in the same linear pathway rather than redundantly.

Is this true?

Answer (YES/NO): YES